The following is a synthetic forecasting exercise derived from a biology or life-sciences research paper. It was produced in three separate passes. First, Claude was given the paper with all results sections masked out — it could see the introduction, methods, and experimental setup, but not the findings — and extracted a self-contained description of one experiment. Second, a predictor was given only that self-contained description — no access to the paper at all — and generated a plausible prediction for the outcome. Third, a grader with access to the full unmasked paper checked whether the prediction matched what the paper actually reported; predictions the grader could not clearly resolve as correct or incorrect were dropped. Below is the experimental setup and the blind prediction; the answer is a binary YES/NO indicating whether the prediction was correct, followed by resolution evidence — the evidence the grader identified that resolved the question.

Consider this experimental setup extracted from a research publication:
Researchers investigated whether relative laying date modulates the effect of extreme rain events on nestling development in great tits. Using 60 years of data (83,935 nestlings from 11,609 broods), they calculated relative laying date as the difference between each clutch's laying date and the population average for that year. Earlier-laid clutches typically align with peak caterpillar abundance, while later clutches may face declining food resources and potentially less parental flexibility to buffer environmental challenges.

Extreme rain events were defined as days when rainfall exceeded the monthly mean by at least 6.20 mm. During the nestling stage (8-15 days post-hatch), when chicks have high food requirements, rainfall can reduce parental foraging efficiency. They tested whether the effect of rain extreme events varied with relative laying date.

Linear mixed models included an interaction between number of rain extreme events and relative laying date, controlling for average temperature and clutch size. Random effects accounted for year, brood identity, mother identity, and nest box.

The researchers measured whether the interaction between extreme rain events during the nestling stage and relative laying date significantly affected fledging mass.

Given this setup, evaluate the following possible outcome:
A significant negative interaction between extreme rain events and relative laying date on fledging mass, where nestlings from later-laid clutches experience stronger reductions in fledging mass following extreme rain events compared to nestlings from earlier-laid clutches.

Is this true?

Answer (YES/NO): YES